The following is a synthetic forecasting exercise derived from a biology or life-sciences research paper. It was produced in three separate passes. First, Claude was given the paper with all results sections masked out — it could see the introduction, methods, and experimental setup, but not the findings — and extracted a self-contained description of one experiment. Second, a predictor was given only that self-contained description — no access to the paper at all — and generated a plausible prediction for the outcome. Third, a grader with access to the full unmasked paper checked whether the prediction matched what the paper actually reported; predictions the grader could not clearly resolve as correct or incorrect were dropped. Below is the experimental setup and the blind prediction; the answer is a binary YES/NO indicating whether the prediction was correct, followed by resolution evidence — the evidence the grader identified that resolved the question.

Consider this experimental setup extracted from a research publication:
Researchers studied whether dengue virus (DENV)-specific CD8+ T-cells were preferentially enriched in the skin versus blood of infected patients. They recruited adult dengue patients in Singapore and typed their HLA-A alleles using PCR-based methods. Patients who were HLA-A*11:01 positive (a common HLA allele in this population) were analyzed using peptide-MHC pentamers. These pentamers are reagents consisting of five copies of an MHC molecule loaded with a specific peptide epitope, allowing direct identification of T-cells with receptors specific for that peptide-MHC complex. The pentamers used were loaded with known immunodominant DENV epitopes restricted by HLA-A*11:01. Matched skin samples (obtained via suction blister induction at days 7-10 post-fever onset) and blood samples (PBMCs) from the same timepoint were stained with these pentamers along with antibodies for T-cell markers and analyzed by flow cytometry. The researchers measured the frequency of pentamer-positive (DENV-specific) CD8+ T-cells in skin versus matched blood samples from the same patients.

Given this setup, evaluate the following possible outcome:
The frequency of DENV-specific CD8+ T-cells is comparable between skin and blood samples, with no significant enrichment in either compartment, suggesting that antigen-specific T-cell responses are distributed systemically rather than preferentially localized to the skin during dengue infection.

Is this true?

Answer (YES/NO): NO